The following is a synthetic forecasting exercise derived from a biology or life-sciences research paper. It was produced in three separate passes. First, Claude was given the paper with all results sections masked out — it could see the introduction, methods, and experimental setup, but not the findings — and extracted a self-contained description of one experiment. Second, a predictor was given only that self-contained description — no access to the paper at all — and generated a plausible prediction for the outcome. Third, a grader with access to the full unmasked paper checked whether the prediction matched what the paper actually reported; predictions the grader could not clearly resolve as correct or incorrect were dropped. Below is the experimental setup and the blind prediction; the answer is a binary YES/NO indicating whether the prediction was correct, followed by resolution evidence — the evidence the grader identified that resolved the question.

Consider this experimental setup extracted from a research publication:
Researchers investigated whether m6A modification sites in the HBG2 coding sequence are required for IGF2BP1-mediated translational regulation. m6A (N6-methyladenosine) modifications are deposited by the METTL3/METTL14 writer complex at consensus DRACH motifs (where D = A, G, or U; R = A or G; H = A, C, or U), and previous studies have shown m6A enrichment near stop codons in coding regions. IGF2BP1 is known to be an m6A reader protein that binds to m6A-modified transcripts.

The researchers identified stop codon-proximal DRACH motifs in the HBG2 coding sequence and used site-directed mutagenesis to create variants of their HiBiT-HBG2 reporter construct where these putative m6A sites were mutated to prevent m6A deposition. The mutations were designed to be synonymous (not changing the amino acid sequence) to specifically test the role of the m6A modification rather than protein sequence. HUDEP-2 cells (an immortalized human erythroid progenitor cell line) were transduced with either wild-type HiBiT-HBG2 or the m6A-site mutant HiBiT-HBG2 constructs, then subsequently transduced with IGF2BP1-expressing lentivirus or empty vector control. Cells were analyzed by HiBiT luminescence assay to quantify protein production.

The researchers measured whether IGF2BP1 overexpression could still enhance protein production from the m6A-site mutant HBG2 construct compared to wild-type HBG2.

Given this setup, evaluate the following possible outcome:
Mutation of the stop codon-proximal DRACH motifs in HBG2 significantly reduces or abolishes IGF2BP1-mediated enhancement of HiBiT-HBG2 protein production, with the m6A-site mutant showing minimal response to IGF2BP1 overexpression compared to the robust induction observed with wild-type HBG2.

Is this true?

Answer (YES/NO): YES